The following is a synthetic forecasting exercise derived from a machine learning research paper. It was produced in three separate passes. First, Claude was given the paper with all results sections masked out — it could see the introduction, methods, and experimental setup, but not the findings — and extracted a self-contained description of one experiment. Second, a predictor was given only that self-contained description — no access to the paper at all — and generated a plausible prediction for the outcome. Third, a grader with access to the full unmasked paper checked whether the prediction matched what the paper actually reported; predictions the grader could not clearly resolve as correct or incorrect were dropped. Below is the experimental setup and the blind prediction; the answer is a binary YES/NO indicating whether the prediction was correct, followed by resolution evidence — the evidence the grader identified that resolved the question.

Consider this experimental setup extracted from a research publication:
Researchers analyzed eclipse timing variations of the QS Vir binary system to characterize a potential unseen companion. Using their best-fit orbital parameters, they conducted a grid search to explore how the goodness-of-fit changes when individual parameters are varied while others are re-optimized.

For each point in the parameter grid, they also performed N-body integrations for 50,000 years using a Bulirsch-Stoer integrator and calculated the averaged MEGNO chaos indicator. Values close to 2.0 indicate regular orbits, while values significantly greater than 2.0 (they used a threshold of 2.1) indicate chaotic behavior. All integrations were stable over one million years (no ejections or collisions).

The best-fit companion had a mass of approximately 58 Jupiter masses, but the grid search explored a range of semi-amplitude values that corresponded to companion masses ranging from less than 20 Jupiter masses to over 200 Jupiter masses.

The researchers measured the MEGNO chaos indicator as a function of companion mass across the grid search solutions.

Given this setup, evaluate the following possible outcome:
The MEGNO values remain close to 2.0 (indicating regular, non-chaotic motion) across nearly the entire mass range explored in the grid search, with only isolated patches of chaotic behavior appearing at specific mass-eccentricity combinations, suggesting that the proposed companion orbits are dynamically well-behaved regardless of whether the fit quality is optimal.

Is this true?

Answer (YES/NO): NO